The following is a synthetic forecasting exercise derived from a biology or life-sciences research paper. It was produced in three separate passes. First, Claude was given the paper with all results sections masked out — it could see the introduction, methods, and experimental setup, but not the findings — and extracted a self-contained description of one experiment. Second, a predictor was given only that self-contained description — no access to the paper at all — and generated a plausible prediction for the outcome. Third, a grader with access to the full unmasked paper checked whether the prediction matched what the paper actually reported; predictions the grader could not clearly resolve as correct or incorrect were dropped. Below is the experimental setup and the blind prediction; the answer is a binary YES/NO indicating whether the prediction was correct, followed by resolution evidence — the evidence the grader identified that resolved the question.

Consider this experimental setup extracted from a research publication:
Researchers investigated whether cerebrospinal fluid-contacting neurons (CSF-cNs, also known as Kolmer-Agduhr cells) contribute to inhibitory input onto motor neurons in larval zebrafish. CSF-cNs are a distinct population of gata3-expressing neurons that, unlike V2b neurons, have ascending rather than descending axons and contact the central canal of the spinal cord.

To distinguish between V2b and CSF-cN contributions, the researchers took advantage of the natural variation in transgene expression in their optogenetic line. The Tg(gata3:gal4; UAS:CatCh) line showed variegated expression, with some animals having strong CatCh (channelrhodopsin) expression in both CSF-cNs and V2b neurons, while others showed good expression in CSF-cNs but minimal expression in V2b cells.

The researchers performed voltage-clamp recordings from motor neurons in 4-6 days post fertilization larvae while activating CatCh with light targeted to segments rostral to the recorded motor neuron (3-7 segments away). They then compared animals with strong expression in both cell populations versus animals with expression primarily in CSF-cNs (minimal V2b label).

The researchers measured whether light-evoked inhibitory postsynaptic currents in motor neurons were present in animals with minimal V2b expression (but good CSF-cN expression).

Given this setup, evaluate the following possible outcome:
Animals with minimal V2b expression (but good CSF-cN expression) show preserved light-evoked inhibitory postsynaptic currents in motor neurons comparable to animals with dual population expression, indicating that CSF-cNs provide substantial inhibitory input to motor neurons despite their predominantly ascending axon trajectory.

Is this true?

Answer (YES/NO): NO